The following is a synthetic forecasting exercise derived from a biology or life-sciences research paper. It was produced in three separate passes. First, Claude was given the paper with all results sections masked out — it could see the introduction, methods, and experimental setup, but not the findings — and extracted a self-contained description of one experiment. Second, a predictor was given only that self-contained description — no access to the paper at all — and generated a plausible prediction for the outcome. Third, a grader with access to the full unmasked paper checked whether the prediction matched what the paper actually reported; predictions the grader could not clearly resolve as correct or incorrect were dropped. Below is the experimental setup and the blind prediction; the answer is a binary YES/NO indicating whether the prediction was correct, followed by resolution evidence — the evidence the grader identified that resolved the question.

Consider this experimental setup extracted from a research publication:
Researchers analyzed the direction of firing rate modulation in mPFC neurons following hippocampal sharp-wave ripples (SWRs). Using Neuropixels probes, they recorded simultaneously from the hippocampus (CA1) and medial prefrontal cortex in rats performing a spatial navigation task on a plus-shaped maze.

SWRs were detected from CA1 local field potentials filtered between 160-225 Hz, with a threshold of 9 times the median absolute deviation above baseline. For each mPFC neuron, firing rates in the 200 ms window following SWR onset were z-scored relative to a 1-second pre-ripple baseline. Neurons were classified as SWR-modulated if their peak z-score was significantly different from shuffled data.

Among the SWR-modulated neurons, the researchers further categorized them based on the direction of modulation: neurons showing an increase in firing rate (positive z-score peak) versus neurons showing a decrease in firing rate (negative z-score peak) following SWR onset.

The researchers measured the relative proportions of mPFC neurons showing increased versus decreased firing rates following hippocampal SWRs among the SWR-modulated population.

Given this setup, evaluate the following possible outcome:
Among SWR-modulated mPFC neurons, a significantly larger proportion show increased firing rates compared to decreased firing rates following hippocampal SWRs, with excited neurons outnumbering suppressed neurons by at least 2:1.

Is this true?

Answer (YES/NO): YES